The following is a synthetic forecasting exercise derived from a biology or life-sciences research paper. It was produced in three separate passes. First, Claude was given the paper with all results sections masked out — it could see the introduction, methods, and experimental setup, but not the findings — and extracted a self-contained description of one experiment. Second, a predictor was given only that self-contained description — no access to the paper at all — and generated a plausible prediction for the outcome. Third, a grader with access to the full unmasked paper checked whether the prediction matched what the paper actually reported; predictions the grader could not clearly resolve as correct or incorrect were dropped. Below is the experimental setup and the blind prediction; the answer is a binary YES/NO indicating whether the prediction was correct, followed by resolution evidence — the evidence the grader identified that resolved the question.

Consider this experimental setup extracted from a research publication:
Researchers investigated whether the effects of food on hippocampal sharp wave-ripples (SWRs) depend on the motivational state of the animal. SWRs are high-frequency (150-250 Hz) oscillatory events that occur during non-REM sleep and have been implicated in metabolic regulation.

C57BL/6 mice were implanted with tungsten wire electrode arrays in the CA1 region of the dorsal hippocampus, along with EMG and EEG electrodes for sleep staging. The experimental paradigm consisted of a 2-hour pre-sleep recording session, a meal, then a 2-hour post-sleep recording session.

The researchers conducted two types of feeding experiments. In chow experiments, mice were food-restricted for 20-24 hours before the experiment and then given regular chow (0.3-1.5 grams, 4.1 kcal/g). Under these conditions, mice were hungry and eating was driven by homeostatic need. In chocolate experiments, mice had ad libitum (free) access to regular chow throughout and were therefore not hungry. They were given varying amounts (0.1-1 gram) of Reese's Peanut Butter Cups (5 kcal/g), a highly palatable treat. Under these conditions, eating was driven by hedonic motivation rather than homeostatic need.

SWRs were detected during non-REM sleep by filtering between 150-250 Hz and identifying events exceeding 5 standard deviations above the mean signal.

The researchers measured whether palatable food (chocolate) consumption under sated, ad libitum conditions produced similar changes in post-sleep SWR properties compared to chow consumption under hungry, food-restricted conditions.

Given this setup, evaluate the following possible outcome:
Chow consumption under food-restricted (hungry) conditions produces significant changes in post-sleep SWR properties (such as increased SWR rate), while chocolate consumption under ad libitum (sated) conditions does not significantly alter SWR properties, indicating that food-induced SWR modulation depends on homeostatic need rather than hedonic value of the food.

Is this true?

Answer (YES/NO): NO